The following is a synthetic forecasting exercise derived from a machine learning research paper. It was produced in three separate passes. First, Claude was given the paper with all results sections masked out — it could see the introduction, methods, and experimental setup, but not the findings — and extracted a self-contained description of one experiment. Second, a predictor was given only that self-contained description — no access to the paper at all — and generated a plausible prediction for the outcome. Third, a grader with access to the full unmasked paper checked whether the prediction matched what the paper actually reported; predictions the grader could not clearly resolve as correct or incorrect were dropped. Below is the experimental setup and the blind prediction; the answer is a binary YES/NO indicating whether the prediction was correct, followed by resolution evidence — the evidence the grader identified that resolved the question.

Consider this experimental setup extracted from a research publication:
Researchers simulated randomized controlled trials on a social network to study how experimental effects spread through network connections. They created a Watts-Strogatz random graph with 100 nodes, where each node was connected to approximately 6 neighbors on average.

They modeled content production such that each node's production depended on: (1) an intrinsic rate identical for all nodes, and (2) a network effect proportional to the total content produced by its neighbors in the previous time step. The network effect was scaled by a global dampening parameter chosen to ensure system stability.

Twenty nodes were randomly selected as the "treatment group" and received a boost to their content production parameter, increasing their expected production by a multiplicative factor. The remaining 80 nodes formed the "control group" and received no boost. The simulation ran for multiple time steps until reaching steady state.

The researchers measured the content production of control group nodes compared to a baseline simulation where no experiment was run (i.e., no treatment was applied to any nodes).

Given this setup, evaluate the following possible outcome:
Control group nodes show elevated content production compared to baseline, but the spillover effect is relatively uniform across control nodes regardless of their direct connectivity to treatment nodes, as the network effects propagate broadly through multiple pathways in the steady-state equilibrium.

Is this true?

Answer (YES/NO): NO